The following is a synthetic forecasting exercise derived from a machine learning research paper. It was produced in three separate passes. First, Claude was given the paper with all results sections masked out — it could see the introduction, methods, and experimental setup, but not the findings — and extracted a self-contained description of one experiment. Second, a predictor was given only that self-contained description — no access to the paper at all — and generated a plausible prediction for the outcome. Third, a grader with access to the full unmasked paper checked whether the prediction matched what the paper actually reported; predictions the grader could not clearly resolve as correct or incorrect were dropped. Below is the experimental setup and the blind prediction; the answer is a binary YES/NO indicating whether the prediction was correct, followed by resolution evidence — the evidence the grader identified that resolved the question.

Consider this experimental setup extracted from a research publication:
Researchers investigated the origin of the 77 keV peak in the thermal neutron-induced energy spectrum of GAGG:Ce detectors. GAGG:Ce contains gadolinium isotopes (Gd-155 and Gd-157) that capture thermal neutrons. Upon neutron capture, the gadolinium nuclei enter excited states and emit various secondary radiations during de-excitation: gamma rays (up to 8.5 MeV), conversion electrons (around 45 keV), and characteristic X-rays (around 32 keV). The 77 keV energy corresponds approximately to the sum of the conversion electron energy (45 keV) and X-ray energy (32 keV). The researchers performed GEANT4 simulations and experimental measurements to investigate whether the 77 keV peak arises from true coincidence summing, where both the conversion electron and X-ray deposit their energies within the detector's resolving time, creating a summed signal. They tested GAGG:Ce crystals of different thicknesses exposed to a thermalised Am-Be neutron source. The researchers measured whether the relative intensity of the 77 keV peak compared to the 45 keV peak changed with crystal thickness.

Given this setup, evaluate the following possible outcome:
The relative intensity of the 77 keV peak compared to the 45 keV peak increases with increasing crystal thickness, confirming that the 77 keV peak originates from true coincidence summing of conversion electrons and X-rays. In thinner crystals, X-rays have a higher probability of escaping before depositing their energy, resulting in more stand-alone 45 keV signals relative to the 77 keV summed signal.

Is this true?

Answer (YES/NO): NO